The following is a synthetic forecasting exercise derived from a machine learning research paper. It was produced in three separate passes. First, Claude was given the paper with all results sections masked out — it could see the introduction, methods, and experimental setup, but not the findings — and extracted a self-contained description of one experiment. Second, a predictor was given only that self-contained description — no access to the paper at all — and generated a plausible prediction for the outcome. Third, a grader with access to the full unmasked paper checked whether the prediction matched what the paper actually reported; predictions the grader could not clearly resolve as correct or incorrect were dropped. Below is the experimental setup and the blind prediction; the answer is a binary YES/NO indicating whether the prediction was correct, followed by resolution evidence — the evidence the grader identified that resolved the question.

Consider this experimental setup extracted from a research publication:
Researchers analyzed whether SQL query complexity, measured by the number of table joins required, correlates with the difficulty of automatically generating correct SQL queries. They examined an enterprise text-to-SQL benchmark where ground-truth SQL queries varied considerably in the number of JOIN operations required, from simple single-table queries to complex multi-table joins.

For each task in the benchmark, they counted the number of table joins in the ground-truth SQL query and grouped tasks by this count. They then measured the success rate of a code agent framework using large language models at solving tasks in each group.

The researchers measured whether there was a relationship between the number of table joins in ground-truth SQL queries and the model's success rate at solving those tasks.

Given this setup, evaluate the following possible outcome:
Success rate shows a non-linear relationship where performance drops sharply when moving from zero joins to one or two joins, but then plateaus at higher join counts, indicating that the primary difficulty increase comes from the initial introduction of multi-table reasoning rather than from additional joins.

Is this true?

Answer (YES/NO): NO